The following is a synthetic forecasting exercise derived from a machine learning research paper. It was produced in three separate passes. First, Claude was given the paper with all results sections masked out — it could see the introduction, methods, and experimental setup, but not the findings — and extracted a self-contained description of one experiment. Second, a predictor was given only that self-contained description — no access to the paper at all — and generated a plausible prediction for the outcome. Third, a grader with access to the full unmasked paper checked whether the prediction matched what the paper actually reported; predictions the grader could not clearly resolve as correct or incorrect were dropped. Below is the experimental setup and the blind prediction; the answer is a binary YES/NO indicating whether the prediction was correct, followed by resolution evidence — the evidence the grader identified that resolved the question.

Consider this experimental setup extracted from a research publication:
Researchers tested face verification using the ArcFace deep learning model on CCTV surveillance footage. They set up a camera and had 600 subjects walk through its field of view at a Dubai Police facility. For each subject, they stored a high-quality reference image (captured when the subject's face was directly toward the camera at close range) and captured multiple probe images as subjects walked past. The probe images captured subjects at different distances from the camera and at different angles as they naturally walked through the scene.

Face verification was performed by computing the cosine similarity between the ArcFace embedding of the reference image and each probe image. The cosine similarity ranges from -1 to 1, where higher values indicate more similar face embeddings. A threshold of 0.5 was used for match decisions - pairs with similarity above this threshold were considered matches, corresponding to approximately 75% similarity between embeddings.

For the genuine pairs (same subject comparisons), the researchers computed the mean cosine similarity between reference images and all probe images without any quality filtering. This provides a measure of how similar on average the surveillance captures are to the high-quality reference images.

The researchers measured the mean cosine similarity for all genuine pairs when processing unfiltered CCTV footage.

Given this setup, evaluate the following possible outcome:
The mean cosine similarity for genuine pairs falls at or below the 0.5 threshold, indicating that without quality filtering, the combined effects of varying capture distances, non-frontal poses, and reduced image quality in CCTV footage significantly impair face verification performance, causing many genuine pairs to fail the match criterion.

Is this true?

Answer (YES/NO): NO